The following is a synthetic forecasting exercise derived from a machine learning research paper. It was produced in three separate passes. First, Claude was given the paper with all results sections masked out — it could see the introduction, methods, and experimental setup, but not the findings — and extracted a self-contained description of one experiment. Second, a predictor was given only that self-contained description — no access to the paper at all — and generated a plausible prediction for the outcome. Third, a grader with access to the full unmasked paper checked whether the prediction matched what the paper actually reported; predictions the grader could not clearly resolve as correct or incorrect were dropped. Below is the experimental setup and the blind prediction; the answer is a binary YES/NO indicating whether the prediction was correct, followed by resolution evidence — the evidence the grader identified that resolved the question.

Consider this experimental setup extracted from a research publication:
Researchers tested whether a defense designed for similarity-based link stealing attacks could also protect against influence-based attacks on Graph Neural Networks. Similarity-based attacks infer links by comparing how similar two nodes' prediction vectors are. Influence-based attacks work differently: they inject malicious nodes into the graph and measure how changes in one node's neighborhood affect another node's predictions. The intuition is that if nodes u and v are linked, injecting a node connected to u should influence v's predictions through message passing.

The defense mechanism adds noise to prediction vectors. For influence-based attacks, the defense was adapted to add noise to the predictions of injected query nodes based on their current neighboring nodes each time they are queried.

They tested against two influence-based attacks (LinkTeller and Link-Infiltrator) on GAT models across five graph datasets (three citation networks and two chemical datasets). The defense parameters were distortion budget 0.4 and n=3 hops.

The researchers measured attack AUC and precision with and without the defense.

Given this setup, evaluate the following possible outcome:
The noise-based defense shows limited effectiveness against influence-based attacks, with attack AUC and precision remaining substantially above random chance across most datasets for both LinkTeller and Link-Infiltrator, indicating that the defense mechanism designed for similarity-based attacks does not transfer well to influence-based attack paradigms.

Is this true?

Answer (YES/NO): NO